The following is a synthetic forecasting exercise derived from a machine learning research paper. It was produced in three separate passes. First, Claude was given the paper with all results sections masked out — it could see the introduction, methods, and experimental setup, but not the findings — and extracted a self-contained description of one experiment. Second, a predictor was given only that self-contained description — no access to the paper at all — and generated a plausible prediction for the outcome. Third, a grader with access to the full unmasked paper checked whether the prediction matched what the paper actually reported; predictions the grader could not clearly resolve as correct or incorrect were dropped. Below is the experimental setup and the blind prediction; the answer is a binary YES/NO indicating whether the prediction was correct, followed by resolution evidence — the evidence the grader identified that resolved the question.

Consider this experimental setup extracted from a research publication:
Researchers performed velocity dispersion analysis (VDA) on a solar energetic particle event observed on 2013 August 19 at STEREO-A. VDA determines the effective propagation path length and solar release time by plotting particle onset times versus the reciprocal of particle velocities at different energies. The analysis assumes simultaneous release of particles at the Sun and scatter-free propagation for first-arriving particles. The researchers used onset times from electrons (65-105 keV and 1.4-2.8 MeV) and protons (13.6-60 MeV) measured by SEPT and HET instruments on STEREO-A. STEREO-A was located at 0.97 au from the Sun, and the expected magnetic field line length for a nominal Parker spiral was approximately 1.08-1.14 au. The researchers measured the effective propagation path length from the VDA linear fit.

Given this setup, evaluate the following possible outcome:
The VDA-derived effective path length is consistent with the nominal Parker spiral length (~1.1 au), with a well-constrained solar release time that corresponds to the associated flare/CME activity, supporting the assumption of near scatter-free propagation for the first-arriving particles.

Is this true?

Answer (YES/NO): NO